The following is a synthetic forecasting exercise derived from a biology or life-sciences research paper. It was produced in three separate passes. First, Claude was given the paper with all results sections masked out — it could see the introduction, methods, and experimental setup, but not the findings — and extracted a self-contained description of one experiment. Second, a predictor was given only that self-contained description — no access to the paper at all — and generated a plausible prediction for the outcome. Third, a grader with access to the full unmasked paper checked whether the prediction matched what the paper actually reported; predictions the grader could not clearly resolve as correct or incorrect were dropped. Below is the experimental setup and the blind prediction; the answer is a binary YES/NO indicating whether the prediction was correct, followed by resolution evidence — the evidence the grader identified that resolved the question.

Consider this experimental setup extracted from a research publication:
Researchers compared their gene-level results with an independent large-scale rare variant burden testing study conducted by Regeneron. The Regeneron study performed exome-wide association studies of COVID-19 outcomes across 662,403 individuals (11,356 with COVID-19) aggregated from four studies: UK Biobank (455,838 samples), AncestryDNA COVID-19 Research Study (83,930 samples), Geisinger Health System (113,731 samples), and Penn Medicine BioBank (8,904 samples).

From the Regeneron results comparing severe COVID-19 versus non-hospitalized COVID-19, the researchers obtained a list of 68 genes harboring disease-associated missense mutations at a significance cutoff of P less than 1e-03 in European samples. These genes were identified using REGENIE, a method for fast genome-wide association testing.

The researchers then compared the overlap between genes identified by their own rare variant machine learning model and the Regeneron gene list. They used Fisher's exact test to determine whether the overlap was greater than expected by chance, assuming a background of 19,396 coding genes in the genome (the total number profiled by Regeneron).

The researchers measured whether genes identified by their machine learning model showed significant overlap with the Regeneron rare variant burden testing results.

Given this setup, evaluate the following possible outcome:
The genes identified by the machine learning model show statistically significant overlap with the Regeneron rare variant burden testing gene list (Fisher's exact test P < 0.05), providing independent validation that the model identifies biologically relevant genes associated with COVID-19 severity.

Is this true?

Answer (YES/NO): YES